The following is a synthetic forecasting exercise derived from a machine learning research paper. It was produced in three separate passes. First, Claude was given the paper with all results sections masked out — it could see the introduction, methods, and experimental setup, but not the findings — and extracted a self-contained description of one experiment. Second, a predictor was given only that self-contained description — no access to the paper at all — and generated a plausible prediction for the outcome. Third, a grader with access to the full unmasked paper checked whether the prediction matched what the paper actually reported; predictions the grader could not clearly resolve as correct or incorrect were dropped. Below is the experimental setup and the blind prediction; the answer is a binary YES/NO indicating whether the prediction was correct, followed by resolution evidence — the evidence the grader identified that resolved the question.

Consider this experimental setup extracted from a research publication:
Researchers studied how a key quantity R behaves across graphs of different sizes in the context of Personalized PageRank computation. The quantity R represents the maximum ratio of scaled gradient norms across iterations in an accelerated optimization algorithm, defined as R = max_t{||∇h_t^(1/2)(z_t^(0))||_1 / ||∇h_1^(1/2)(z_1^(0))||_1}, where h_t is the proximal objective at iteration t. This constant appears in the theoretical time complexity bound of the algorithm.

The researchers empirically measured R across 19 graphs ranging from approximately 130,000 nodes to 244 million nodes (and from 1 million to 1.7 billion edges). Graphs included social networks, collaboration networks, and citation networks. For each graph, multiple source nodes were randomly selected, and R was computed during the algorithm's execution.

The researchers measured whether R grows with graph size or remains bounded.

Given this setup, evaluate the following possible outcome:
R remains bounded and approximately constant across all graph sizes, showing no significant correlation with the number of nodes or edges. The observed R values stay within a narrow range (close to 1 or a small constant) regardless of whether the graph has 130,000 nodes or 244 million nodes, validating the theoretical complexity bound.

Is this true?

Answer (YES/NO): YES